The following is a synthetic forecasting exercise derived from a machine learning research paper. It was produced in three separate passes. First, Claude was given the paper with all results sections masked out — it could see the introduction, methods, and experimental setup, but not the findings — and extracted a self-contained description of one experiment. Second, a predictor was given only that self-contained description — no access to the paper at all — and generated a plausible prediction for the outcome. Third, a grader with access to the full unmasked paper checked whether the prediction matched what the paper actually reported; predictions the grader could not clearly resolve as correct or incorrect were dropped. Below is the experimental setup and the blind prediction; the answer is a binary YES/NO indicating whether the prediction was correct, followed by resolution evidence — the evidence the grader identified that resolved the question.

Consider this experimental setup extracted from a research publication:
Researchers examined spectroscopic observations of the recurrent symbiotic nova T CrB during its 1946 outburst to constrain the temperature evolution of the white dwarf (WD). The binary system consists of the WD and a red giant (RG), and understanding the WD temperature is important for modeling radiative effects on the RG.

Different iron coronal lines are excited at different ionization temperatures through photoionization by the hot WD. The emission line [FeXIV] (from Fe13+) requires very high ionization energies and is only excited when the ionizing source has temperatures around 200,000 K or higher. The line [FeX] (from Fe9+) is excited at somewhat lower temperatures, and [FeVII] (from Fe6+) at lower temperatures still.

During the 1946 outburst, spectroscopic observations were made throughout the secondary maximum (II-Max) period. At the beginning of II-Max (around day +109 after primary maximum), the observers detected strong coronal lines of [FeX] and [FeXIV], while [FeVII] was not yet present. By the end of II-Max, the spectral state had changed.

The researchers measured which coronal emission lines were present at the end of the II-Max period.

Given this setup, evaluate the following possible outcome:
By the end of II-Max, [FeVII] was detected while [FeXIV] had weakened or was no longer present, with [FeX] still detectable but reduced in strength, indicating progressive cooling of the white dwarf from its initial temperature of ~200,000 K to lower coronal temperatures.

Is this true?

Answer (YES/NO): YES